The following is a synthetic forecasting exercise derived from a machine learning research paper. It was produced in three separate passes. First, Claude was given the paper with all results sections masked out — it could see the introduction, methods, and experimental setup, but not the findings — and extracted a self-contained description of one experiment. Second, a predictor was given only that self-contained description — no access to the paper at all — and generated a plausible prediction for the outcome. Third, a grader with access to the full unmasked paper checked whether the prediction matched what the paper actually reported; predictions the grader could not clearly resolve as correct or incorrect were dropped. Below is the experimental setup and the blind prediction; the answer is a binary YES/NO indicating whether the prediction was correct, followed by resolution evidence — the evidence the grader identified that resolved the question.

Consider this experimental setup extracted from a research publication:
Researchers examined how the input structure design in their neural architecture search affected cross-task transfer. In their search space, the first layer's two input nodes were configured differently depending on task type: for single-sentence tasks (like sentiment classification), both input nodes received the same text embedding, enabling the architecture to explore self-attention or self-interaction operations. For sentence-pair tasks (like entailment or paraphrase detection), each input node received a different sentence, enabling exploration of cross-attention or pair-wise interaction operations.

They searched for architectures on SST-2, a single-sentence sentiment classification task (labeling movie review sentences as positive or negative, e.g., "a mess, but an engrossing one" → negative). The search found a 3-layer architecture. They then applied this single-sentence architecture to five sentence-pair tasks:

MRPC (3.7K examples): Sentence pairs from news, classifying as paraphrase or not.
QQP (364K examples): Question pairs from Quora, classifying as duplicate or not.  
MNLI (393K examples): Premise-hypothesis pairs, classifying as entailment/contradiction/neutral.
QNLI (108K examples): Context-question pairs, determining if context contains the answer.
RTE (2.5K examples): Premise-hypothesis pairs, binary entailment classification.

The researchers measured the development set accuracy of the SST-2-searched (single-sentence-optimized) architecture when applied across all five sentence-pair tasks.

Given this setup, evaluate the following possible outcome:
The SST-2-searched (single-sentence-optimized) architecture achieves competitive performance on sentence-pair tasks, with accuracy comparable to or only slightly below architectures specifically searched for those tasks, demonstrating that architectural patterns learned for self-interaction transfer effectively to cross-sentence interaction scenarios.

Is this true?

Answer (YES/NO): NO